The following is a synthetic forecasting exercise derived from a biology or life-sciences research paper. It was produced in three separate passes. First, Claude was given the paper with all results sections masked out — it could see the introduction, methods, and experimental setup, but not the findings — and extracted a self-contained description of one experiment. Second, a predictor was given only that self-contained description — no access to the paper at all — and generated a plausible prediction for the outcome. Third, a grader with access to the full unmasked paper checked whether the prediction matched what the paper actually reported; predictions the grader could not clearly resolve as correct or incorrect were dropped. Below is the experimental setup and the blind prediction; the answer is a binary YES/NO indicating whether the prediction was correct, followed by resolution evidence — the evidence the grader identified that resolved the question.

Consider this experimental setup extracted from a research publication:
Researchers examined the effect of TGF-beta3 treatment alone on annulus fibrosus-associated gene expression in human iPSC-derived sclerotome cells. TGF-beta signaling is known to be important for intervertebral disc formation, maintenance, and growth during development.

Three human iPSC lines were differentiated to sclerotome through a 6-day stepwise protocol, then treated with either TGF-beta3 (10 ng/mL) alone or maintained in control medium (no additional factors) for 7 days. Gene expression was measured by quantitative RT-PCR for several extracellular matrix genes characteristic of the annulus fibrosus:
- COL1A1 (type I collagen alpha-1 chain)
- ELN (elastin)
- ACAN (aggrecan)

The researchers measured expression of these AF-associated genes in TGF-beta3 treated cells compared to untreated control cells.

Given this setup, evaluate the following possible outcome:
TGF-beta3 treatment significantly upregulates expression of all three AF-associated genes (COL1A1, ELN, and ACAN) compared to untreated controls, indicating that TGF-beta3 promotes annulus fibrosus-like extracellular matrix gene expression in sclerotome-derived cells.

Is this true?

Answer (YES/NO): NO